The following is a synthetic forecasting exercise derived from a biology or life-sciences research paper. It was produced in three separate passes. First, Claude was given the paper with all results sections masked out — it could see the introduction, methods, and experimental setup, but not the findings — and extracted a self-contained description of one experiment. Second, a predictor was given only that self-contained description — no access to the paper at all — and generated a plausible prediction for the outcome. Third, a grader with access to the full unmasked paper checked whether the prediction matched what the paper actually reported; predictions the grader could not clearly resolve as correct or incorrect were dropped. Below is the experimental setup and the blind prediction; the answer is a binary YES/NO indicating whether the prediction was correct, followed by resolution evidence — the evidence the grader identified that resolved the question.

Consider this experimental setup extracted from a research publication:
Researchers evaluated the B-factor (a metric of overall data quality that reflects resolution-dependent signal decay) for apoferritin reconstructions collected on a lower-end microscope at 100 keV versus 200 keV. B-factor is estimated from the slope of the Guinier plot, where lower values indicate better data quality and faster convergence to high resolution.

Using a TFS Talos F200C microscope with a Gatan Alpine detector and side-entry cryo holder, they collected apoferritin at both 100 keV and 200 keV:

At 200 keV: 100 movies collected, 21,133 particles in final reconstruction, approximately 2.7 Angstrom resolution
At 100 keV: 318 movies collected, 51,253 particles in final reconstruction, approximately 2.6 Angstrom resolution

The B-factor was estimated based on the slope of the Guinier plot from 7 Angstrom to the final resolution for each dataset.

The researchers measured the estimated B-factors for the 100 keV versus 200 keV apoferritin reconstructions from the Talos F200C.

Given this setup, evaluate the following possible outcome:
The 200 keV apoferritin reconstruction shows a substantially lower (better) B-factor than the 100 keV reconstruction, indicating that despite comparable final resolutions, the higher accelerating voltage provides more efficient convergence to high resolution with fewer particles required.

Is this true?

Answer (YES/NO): YES